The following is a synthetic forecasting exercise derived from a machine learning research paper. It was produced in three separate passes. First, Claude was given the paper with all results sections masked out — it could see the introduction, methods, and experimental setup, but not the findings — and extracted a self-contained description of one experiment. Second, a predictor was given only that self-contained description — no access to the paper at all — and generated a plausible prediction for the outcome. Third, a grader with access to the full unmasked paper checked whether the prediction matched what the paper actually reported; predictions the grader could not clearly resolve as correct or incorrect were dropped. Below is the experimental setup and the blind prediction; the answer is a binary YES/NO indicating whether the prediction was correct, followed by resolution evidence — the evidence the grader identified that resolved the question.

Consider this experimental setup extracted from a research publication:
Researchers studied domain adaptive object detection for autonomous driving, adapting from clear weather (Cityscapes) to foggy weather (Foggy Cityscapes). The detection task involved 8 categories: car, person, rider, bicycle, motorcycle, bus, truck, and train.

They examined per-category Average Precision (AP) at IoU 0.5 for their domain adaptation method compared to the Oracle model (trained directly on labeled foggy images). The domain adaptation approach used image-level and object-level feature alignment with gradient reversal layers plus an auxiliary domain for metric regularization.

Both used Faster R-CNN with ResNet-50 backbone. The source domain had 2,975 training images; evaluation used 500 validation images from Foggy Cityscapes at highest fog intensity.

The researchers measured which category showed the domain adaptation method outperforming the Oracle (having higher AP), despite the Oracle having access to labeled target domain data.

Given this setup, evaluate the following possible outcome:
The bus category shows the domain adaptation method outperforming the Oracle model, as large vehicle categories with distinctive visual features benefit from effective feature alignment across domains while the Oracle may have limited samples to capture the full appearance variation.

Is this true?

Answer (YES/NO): YES